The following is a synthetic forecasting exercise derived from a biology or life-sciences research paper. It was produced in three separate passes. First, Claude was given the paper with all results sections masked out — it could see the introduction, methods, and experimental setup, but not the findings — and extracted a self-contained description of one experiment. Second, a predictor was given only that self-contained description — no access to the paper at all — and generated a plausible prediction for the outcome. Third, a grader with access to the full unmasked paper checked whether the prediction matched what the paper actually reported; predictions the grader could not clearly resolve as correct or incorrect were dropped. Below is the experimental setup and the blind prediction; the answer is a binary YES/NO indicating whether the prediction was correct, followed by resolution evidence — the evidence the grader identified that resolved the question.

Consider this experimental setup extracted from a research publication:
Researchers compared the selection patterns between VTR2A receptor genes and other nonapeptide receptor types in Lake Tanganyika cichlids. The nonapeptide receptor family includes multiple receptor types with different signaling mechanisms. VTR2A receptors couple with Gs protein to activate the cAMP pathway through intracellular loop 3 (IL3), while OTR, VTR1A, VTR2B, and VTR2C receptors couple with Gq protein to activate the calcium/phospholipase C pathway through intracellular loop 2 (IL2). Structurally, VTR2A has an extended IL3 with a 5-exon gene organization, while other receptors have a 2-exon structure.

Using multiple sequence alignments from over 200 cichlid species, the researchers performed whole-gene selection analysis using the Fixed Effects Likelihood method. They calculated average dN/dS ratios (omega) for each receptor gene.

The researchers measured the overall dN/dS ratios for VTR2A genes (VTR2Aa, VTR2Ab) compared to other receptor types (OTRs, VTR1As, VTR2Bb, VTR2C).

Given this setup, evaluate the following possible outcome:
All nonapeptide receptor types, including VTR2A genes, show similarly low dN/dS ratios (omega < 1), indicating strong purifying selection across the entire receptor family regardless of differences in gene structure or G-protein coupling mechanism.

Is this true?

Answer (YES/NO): YES